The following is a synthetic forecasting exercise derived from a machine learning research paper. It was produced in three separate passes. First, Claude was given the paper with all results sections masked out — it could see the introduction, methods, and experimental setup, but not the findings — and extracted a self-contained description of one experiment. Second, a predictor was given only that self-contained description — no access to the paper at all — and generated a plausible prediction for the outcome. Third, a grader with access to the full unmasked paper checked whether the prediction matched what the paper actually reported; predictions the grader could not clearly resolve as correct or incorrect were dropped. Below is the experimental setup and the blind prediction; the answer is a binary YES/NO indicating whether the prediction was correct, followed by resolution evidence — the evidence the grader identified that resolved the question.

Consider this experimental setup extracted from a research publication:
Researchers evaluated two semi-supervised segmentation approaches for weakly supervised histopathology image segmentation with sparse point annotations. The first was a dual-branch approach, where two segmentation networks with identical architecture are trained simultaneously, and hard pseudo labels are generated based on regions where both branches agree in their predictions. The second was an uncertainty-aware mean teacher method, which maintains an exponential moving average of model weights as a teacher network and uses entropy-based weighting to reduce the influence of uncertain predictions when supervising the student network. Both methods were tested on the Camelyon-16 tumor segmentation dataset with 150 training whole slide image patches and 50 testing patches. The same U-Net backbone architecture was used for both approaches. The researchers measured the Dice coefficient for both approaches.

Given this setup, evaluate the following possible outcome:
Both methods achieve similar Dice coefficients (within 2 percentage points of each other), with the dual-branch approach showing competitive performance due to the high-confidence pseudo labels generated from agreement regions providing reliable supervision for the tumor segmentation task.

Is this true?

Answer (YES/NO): NO